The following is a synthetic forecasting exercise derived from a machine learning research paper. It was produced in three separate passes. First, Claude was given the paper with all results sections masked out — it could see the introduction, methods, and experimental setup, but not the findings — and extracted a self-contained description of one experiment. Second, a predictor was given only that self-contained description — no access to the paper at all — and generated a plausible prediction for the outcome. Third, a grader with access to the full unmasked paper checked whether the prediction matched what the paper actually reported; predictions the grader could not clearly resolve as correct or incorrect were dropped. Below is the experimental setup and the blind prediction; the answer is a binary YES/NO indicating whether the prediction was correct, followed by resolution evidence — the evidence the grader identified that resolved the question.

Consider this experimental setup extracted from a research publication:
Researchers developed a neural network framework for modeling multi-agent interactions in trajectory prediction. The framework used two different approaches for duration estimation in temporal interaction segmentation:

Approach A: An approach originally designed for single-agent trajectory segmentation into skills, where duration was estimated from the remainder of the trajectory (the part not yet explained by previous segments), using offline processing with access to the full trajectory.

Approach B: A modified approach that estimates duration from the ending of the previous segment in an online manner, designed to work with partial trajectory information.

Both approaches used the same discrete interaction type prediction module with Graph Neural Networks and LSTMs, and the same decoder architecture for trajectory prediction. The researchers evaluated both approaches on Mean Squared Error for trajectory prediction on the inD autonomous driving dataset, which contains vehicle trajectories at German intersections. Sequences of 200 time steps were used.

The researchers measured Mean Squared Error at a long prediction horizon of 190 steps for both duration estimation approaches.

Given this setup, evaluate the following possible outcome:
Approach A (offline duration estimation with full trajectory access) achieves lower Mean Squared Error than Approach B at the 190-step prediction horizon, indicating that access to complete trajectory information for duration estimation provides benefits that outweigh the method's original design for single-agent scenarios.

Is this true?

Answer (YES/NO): NO